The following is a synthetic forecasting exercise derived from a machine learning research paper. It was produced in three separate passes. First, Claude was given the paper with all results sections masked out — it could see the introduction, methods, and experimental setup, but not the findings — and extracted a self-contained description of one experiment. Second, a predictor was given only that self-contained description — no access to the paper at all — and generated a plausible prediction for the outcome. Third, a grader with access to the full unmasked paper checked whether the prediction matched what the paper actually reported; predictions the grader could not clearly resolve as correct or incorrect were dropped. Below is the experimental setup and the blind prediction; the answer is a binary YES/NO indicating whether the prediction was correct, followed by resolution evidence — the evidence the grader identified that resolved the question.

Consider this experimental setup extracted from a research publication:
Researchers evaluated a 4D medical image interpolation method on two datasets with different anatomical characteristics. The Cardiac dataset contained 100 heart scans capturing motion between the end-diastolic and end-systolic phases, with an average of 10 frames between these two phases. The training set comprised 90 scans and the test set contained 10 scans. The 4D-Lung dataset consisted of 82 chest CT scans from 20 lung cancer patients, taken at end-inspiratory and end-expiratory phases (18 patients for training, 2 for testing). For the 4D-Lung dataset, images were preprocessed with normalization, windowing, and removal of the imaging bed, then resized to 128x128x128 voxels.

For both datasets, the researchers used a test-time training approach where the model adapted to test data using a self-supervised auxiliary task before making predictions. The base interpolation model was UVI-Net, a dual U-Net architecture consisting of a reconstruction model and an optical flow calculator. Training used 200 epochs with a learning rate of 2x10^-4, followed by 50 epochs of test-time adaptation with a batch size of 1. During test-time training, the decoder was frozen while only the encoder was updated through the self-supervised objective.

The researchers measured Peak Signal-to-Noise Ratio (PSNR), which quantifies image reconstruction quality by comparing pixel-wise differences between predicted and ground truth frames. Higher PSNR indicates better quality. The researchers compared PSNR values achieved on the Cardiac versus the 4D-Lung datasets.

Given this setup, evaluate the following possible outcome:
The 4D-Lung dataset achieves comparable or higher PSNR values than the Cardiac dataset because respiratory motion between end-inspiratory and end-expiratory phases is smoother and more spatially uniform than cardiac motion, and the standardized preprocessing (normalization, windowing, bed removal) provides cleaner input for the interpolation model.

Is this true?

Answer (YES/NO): YES